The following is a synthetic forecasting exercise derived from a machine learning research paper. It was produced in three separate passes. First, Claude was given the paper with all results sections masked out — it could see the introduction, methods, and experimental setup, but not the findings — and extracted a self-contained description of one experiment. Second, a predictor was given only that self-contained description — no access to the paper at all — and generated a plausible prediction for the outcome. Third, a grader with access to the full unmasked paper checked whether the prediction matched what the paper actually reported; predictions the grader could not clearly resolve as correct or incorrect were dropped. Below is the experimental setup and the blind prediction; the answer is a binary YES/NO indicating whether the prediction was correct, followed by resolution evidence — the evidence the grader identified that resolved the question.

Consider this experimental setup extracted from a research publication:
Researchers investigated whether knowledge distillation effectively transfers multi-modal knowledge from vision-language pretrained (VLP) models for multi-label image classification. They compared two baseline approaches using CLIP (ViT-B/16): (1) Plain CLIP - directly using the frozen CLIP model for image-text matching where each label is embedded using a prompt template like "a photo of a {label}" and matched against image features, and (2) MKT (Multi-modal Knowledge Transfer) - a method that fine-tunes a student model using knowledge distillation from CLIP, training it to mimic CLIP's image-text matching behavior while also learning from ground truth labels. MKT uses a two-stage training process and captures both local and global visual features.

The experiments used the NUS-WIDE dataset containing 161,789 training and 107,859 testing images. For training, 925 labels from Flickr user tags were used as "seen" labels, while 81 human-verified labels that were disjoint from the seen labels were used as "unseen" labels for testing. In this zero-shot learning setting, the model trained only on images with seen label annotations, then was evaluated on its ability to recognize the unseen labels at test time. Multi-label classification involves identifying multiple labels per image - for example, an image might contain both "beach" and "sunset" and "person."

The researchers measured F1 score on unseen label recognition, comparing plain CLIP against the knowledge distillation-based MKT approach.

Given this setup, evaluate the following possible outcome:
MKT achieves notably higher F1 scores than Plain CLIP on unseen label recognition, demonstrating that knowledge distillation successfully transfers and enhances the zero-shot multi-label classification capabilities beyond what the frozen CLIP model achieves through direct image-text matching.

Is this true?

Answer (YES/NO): NO